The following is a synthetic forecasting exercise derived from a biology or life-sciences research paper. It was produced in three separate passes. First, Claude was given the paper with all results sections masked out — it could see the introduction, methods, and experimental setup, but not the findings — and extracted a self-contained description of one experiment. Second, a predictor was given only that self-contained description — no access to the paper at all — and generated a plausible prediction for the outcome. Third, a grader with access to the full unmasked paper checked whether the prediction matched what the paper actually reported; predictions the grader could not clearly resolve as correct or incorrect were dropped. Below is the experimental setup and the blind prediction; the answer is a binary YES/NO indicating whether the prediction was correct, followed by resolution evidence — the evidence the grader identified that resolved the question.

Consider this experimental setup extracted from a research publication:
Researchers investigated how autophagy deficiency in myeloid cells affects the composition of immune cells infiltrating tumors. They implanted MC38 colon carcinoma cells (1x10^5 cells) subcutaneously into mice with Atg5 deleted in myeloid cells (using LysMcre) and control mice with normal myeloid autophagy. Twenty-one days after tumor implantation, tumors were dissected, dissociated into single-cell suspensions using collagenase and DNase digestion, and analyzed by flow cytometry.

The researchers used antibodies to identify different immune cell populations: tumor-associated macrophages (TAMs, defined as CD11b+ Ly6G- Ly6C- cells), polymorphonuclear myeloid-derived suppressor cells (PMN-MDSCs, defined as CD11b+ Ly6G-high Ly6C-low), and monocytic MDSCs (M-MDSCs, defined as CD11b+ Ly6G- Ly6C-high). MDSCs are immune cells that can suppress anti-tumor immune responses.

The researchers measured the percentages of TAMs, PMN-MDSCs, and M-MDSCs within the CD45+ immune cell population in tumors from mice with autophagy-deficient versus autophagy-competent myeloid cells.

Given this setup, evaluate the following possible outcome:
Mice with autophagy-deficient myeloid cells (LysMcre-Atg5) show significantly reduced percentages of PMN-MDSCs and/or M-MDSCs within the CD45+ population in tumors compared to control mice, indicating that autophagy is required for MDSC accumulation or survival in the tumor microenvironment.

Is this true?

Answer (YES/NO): NO